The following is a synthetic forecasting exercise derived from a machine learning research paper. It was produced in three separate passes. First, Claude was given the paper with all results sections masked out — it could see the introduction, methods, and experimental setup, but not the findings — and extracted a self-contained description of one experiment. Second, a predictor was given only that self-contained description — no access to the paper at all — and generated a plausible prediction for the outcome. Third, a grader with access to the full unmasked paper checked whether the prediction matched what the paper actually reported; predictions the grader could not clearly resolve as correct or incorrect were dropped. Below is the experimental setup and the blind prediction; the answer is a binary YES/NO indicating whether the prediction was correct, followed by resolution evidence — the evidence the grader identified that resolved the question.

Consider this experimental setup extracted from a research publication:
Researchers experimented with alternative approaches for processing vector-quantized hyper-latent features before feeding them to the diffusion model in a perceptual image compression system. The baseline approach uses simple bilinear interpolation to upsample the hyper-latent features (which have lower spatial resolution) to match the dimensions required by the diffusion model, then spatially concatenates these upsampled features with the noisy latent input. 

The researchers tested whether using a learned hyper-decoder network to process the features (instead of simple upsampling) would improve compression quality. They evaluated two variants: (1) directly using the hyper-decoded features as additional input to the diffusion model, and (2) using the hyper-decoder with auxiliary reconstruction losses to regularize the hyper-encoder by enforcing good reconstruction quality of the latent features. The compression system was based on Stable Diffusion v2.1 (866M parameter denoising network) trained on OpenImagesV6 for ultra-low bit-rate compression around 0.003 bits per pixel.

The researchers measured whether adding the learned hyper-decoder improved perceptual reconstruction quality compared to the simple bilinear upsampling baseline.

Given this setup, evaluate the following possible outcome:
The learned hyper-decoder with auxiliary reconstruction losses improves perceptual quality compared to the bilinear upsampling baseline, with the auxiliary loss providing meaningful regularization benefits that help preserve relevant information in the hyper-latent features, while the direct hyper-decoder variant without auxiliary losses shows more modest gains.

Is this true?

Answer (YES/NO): NO